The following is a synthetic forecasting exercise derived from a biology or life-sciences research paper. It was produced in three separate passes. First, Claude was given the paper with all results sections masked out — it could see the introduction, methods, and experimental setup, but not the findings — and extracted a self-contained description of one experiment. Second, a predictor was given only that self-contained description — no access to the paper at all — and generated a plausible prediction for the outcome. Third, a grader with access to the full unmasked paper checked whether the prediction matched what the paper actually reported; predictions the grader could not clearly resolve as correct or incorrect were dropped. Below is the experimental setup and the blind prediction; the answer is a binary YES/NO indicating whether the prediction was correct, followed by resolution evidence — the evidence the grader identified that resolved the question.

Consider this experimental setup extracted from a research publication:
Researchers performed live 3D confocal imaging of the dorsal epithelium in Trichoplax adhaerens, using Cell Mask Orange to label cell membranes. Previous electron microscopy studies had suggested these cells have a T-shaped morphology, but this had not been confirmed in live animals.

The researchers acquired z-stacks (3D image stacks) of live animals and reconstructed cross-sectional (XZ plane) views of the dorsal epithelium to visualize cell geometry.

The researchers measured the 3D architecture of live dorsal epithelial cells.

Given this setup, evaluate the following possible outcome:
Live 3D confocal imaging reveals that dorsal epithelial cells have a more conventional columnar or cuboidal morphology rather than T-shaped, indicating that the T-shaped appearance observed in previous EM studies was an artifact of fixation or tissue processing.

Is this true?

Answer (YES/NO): NO